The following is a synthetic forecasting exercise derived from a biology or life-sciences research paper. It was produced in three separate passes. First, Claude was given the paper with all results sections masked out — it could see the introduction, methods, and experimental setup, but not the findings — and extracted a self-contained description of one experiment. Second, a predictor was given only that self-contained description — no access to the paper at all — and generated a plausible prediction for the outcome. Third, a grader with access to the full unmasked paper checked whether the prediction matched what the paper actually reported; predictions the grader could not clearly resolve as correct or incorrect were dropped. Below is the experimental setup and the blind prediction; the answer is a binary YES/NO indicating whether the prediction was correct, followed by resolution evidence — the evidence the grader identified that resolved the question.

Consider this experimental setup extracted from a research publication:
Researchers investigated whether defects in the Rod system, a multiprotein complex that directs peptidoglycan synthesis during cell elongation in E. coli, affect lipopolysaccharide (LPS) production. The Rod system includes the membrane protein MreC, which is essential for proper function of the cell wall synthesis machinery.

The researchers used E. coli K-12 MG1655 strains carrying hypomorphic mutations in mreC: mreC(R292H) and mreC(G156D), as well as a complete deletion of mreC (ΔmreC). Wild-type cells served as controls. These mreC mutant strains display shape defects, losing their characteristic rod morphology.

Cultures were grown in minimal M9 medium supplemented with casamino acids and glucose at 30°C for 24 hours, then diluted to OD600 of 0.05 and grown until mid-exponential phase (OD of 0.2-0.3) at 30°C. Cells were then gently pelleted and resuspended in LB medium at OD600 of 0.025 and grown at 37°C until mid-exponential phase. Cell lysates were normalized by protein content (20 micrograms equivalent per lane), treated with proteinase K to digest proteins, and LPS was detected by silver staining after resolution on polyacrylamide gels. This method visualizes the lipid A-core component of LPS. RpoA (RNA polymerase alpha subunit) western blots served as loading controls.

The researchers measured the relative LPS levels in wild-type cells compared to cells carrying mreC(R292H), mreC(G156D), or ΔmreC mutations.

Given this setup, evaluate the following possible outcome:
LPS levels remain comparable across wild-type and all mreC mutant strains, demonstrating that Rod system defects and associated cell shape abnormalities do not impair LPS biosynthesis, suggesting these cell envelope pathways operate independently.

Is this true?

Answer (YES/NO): NO